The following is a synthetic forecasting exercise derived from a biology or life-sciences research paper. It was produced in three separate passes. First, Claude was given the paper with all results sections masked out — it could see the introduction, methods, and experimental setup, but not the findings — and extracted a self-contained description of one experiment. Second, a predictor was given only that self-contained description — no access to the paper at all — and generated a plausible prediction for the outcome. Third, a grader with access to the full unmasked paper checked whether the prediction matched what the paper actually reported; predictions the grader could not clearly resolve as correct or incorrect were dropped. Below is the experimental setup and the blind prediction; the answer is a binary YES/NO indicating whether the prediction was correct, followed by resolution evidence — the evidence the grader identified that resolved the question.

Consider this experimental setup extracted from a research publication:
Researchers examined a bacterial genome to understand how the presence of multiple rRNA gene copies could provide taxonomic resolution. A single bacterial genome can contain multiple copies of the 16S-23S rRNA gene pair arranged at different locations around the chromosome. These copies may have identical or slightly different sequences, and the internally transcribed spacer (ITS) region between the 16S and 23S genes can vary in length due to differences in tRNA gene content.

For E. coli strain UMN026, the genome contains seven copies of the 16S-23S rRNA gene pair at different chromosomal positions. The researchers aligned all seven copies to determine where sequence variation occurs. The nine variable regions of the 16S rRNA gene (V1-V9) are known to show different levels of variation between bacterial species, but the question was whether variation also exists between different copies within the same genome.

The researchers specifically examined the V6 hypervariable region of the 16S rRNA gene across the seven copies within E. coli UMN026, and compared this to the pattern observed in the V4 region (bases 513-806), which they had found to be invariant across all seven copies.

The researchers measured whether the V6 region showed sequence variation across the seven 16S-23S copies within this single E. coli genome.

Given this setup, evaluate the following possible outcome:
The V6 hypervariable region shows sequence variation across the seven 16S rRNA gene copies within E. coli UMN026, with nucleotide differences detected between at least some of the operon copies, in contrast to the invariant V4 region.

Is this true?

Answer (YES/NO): YES